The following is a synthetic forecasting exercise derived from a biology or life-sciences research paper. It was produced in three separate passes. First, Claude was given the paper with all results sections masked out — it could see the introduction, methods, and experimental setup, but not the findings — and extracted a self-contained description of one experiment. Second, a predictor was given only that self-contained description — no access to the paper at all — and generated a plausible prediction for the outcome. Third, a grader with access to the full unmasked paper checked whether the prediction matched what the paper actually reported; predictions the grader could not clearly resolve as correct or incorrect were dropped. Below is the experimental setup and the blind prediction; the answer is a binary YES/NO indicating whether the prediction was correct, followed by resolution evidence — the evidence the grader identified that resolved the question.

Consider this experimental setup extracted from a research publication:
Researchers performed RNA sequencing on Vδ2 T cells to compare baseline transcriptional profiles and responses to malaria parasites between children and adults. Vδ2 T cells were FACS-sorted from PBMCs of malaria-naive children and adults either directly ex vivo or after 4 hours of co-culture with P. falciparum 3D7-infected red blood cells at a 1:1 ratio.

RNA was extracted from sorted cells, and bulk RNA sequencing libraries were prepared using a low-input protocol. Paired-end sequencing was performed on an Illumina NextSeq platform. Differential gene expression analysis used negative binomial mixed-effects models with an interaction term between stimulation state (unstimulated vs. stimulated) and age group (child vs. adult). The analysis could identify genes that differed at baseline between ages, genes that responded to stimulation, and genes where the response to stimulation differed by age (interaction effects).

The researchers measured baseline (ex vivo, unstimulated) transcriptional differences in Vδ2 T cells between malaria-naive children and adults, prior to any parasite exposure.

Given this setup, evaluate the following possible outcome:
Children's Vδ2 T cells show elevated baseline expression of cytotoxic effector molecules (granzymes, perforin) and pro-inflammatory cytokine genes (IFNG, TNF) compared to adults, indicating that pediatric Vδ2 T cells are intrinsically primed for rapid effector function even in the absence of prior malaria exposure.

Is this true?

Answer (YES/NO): NO